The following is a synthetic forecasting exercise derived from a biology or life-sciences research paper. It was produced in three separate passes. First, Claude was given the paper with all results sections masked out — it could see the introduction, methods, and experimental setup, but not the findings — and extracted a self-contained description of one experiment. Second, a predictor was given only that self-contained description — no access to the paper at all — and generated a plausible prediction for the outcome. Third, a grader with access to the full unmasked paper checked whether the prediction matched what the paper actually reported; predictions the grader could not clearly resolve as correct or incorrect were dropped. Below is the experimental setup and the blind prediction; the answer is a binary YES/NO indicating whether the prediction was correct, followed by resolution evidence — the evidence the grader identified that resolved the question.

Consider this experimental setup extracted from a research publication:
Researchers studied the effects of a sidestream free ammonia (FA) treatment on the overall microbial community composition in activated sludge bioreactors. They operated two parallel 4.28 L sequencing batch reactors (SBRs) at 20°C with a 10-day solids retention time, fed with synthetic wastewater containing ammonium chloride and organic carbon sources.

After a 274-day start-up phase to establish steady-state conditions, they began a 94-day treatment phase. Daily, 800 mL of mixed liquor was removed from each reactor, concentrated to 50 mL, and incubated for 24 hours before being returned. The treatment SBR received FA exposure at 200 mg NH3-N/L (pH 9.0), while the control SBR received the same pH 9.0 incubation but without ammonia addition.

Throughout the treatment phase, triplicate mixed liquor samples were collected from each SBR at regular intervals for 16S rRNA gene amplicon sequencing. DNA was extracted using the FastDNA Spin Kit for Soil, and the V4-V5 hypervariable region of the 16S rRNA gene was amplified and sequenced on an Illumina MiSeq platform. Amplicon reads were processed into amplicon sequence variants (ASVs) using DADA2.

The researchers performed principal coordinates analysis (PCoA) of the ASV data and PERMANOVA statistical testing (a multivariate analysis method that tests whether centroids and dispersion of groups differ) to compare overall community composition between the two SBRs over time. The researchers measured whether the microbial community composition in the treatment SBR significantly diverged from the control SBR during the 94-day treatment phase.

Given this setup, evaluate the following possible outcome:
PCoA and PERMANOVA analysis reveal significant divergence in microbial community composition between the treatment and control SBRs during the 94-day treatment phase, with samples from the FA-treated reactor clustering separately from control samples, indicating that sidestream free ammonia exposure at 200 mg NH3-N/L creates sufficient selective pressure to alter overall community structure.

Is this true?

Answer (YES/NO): YES